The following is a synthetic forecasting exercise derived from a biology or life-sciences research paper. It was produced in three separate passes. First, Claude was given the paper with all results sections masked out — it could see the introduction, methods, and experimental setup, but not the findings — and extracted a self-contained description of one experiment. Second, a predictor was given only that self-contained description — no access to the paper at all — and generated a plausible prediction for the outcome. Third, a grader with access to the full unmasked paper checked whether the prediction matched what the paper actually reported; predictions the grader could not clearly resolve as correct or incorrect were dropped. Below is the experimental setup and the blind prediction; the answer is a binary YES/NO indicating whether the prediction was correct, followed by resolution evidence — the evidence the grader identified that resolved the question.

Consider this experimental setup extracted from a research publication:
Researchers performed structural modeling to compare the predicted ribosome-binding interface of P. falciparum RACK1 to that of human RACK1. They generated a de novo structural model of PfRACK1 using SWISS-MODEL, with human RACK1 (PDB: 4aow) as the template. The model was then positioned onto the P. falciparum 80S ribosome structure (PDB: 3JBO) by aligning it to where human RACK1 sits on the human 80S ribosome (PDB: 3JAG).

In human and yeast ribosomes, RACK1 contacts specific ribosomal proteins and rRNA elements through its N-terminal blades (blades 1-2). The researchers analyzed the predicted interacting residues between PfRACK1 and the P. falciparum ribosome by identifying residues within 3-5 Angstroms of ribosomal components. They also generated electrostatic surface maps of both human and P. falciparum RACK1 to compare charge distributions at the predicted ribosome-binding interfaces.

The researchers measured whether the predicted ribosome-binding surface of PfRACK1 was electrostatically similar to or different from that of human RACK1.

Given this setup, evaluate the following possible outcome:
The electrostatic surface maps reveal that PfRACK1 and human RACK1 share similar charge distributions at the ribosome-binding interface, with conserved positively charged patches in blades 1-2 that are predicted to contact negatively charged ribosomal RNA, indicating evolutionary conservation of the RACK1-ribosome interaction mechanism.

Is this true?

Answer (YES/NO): NO